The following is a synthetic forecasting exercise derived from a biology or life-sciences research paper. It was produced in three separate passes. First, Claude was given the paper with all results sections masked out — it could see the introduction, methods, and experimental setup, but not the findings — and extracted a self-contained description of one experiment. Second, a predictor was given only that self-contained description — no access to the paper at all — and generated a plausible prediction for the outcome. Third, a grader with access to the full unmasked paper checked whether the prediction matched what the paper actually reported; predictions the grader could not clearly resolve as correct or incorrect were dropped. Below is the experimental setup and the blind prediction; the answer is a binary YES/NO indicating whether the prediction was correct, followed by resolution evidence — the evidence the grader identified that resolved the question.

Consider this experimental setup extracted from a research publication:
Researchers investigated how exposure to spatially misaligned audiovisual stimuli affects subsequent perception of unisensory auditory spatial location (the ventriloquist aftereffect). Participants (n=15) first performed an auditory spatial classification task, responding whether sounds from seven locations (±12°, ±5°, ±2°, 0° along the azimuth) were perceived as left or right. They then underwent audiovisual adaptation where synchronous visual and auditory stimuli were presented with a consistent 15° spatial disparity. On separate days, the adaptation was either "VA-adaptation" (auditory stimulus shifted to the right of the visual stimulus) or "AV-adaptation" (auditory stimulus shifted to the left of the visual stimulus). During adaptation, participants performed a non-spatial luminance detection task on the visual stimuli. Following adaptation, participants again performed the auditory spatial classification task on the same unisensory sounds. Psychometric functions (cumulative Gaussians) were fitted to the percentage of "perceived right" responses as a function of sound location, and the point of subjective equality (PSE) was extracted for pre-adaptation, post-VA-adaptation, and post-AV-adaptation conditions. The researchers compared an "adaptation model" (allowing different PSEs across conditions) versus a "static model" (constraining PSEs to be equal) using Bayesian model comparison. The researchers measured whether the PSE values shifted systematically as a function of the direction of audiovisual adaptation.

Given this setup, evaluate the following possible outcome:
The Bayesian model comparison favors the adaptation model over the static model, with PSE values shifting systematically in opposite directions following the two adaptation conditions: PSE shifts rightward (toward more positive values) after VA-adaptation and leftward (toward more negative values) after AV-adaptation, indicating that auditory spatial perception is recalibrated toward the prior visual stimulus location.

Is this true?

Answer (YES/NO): YES